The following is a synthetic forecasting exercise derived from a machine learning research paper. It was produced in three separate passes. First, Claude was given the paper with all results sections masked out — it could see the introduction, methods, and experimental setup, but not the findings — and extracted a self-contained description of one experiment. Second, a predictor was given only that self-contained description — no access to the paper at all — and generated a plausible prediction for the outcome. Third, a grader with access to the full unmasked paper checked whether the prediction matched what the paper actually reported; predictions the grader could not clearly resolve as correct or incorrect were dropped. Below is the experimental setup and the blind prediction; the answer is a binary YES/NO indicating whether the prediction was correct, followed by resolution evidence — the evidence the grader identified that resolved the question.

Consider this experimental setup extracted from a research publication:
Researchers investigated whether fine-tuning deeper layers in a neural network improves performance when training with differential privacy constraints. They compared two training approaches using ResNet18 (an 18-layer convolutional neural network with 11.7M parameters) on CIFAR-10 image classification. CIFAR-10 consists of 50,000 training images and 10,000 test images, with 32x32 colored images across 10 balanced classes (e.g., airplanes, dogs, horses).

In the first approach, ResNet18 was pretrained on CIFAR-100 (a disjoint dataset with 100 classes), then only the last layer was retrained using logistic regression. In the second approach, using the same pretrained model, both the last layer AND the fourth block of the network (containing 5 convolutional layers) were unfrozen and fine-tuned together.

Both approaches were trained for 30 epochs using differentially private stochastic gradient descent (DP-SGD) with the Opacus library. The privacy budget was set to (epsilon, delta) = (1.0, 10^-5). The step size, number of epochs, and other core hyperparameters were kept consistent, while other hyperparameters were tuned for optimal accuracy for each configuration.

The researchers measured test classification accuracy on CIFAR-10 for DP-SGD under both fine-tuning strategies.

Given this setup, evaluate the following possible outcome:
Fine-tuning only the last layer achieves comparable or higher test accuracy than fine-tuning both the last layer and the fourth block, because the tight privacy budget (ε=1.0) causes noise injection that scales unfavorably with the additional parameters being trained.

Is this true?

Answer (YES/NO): YES